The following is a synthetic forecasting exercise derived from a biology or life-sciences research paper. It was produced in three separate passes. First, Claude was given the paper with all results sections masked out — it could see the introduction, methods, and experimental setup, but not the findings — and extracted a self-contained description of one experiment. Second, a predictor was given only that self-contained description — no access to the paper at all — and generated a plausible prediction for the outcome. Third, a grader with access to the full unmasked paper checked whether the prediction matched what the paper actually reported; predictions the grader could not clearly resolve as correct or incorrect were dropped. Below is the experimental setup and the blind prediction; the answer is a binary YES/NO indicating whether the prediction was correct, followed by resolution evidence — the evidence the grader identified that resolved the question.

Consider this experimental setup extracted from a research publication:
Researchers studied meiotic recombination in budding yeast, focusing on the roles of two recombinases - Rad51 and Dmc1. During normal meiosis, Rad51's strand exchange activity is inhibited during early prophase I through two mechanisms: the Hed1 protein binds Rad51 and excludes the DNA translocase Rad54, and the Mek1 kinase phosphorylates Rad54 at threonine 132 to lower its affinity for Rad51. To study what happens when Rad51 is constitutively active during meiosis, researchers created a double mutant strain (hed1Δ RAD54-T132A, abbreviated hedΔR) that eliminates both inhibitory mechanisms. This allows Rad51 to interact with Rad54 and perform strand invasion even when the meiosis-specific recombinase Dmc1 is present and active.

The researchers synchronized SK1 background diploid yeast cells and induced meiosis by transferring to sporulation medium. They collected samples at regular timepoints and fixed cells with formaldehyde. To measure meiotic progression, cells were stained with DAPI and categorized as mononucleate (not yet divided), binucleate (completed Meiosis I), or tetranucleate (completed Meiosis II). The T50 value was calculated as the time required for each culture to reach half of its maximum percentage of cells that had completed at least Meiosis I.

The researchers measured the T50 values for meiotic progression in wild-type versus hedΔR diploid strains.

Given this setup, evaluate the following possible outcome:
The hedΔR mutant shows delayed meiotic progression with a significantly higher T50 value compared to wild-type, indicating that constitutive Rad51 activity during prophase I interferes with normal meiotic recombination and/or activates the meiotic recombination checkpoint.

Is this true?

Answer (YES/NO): YES